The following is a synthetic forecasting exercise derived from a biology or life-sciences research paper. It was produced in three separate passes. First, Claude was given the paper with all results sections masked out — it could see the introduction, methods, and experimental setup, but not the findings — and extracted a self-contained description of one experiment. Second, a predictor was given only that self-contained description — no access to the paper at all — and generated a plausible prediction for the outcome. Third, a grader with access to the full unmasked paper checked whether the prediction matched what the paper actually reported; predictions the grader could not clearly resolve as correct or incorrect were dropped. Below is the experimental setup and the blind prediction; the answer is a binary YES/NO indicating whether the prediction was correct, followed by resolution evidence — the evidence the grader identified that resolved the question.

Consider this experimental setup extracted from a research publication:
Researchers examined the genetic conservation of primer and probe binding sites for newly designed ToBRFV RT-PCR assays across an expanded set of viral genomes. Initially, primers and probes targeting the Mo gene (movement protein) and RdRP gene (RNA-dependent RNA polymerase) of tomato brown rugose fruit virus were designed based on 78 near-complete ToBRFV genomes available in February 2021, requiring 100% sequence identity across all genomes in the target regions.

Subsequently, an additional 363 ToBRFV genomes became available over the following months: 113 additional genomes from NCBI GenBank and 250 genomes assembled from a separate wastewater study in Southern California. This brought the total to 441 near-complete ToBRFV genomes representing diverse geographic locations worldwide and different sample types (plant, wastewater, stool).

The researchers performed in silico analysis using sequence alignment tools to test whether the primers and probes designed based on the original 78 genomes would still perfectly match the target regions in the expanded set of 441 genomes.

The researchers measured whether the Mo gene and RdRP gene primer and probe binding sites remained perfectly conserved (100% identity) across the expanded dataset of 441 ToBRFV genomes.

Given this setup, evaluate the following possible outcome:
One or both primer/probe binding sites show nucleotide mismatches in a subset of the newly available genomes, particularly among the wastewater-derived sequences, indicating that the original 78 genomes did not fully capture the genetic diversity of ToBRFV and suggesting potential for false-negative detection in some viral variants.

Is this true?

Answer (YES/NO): NO